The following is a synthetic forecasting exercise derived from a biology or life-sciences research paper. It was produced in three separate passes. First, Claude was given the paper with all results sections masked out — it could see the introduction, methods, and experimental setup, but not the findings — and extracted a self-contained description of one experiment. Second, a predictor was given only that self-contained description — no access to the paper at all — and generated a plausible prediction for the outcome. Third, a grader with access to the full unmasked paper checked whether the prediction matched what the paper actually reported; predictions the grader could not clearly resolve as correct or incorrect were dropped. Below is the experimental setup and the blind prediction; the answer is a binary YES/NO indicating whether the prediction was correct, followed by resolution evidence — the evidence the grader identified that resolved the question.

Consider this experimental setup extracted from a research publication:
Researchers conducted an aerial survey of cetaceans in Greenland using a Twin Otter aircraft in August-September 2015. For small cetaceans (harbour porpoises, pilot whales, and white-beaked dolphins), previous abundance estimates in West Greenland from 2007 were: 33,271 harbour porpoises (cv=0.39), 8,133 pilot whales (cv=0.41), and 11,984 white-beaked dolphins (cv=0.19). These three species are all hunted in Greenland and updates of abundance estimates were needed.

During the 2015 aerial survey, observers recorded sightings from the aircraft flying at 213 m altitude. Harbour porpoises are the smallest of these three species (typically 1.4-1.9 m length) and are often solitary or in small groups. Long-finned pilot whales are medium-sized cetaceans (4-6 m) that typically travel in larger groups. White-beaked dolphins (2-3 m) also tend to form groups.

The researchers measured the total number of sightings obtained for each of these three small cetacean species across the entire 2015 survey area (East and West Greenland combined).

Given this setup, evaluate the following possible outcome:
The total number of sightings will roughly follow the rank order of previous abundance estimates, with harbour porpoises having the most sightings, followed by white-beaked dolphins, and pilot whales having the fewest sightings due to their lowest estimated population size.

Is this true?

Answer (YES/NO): YES